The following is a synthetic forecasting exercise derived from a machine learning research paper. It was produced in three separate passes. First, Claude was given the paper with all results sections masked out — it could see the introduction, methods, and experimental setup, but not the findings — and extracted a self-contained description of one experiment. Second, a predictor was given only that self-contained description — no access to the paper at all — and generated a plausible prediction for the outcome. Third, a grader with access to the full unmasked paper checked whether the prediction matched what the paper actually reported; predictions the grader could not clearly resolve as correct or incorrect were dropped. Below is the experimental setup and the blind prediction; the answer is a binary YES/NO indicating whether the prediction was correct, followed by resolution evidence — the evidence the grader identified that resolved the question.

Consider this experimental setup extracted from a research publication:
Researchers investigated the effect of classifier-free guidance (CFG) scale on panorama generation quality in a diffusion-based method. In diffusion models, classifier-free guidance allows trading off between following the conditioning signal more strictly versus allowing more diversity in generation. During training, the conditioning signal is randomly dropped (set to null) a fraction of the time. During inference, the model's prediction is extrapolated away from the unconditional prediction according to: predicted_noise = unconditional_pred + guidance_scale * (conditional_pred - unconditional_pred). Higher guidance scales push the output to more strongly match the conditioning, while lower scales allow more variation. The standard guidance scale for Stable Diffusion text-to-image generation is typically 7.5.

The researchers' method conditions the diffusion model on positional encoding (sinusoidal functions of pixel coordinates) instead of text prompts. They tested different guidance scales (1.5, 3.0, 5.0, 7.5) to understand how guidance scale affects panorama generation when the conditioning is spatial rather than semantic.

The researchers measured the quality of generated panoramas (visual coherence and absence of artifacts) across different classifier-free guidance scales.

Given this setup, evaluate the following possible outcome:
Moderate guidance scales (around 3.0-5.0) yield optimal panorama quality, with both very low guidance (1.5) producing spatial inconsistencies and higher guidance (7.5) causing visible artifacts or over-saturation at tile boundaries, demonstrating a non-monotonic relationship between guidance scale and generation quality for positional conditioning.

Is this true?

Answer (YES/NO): NO